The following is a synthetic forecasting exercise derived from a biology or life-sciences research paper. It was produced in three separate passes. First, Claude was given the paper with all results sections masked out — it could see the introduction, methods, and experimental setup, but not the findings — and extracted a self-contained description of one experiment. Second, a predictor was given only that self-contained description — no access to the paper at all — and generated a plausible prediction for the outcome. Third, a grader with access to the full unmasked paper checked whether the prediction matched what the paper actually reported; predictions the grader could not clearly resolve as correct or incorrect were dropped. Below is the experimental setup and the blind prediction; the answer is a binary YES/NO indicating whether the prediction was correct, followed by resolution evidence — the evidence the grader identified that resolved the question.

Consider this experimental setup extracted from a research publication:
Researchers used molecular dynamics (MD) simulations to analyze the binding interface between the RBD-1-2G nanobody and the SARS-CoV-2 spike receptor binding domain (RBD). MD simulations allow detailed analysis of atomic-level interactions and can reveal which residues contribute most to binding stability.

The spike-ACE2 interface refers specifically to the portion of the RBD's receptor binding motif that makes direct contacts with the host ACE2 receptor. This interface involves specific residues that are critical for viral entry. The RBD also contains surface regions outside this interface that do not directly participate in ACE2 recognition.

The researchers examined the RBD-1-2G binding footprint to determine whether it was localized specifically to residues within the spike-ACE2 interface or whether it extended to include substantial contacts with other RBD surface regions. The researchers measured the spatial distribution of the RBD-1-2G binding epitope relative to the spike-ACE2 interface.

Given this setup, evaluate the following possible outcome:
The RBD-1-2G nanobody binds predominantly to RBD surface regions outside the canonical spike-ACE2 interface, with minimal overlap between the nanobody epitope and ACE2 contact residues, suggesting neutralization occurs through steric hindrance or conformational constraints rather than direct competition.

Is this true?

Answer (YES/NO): NO